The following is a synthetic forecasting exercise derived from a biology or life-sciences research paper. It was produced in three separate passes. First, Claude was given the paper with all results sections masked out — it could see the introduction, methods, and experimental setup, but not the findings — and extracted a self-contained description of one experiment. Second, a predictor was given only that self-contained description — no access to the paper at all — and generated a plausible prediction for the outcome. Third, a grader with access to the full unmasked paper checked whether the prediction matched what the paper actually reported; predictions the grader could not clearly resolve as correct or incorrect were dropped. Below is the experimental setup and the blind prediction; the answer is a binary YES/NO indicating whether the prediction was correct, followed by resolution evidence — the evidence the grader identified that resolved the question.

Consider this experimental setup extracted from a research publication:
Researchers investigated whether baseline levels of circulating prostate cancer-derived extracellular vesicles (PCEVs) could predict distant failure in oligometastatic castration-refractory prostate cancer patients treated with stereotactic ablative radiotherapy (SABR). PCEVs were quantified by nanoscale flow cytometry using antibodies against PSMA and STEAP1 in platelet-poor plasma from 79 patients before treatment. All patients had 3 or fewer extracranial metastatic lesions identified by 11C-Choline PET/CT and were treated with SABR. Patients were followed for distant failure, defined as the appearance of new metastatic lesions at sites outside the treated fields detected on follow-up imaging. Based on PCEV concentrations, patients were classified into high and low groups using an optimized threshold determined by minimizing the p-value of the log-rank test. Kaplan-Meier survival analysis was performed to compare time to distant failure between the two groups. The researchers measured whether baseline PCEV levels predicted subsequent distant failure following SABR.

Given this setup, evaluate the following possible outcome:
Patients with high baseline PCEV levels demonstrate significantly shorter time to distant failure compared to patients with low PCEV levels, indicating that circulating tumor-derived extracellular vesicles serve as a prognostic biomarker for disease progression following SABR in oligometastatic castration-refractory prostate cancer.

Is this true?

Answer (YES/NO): YES